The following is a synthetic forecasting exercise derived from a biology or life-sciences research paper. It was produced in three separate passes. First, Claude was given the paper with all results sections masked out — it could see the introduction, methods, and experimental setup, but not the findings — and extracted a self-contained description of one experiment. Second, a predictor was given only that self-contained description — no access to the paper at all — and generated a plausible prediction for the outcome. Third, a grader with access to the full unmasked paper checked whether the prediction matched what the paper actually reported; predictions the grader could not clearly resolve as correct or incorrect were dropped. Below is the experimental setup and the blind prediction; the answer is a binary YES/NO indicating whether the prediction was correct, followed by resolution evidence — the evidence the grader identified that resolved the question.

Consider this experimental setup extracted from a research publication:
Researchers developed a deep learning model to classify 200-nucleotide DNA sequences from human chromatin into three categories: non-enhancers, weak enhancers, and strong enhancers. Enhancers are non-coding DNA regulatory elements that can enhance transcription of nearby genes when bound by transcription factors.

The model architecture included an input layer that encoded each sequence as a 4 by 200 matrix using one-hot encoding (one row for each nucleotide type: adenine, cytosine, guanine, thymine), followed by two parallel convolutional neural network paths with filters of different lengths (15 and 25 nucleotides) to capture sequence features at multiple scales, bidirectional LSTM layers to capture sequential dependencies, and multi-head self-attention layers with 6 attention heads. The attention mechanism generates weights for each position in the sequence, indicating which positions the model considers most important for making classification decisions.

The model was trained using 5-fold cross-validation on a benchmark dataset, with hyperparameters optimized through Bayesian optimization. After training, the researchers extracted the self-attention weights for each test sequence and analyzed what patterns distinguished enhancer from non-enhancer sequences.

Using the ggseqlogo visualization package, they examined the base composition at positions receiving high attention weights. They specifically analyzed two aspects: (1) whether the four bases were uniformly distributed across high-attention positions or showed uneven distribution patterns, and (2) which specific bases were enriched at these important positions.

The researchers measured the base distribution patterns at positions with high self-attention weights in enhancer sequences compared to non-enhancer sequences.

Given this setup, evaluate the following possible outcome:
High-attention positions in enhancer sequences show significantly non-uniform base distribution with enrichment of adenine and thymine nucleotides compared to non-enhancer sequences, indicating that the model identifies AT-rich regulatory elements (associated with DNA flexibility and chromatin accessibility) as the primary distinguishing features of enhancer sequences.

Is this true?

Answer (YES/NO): NO